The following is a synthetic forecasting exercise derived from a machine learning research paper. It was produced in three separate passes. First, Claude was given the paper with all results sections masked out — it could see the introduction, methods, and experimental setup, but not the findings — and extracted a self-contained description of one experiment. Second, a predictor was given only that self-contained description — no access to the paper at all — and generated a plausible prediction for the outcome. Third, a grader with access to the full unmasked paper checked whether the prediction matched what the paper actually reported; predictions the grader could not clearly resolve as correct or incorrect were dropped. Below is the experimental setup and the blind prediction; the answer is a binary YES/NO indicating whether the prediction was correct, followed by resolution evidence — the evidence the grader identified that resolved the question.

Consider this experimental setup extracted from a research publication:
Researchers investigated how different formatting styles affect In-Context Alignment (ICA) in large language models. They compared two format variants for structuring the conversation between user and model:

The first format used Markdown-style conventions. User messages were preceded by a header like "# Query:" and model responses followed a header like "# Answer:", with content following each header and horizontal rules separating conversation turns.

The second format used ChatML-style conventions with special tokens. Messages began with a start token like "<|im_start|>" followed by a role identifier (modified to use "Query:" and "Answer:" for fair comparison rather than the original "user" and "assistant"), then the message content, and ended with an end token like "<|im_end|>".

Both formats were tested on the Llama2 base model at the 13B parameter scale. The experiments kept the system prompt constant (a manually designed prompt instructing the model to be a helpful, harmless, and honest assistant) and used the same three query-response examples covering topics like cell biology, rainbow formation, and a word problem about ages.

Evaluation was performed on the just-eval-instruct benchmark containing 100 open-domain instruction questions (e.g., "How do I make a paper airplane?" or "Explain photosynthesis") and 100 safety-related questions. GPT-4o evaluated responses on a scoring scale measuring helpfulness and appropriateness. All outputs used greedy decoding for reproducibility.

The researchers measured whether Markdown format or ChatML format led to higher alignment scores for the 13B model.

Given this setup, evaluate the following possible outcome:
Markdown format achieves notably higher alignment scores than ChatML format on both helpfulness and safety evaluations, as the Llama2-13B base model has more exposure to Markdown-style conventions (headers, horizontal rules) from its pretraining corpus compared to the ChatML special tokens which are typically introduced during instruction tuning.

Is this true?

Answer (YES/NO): NO